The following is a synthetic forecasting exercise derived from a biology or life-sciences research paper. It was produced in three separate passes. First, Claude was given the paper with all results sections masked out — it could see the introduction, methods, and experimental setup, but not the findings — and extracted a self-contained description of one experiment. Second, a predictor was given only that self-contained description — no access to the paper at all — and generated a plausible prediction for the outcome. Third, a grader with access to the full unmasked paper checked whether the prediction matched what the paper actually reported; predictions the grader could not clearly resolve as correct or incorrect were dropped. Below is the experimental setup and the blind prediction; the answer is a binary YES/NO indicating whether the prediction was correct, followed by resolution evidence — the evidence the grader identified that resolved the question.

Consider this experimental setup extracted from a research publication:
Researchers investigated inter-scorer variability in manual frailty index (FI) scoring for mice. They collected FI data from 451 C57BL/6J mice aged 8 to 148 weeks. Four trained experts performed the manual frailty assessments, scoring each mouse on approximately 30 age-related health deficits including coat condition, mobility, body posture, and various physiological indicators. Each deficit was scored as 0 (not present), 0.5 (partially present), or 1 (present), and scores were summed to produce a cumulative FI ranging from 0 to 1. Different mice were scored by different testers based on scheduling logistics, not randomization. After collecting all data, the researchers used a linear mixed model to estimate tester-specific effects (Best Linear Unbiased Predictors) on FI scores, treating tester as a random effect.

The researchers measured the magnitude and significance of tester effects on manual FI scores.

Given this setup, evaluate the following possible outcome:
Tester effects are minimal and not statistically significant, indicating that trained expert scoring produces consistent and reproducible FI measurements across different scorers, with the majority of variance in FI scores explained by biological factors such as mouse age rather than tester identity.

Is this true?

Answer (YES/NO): NO